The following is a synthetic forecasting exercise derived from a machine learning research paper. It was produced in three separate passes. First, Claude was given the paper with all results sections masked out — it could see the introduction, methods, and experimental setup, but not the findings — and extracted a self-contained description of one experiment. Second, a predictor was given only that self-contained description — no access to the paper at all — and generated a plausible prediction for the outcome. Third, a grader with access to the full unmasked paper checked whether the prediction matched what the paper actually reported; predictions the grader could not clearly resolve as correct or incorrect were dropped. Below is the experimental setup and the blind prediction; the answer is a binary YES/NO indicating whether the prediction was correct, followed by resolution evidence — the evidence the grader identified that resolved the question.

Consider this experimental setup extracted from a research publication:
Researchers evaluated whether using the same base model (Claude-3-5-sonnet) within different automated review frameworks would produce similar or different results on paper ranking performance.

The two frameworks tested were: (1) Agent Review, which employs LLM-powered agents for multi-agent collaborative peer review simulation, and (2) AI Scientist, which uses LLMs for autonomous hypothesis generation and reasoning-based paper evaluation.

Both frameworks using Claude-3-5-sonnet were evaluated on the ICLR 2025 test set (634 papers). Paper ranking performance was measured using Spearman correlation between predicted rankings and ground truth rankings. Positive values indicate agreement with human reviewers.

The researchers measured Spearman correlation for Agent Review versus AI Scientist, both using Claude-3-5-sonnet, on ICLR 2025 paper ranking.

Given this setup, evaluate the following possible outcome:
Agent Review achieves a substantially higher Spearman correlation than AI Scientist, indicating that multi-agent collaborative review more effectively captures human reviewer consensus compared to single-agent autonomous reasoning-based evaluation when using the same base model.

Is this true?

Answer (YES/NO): NO